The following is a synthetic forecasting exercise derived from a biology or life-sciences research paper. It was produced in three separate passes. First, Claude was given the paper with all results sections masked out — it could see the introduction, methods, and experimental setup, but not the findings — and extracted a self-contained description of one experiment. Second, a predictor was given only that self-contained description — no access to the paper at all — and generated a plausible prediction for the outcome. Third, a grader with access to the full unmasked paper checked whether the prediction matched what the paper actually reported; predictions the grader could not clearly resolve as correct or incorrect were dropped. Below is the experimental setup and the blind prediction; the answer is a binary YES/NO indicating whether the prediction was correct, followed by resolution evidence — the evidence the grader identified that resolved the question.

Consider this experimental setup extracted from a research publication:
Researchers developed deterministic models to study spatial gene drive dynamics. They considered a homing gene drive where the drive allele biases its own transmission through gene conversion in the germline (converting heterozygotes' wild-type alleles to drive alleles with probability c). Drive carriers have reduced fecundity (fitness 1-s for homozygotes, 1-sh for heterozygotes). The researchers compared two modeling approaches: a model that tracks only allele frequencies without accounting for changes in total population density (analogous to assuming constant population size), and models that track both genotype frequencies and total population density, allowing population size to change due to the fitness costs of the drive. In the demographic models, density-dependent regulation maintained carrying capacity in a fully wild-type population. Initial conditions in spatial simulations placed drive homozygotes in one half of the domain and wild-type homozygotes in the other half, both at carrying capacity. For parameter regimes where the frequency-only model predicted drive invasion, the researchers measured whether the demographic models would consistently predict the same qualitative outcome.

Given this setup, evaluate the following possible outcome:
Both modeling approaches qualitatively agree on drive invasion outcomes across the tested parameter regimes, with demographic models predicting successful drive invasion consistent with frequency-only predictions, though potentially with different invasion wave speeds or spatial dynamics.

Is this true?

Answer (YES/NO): NO